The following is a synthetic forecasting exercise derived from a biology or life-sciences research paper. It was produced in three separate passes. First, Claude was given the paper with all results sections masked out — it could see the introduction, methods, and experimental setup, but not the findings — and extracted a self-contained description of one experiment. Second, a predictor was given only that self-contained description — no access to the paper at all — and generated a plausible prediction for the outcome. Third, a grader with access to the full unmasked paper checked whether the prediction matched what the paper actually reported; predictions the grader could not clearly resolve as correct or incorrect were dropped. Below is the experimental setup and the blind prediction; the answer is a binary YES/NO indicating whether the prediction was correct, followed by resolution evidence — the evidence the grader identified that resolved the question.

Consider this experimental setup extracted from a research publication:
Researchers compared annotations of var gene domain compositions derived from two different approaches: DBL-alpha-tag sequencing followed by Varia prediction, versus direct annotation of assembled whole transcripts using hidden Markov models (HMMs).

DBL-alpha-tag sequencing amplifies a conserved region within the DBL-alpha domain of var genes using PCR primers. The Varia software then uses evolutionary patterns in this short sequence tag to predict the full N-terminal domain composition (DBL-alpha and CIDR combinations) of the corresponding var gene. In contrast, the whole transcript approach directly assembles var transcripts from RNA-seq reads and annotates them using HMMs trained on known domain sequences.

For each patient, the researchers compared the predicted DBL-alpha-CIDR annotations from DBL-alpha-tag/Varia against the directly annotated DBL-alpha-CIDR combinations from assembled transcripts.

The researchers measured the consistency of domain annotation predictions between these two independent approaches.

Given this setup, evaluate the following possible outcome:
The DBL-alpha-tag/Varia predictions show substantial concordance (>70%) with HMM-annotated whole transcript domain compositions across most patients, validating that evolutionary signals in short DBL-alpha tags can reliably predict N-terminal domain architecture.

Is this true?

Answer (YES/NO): YES